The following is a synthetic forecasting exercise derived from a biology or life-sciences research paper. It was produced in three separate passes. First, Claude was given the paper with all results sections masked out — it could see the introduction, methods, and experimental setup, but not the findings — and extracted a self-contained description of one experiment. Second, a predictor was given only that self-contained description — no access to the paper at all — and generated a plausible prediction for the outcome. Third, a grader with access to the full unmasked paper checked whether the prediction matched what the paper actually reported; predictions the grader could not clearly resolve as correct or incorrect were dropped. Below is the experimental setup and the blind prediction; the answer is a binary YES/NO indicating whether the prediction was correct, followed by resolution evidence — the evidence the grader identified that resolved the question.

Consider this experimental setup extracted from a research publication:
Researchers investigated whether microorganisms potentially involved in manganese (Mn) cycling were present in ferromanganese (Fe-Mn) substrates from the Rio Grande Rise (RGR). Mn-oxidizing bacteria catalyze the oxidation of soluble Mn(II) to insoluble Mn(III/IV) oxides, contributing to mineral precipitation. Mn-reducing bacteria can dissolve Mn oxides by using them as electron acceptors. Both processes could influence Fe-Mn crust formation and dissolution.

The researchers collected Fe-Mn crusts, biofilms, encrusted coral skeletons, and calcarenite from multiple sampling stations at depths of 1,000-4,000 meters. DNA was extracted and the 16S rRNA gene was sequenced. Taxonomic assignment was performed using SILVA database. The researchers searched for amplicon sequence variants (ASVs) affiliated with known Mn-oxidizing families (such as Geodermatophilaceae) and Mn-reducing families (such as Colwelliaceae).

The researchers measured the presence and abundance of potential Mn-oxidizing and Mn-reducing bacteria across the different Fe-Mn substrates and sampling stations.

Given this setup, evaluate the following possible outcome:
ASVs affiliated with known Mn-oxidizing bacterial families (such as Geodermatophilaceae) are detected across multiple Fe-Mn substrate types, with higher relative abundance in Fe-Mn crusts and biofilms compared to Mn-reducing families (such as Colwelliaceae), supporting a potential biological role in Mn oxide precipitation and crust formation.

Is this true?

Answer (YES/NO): NO